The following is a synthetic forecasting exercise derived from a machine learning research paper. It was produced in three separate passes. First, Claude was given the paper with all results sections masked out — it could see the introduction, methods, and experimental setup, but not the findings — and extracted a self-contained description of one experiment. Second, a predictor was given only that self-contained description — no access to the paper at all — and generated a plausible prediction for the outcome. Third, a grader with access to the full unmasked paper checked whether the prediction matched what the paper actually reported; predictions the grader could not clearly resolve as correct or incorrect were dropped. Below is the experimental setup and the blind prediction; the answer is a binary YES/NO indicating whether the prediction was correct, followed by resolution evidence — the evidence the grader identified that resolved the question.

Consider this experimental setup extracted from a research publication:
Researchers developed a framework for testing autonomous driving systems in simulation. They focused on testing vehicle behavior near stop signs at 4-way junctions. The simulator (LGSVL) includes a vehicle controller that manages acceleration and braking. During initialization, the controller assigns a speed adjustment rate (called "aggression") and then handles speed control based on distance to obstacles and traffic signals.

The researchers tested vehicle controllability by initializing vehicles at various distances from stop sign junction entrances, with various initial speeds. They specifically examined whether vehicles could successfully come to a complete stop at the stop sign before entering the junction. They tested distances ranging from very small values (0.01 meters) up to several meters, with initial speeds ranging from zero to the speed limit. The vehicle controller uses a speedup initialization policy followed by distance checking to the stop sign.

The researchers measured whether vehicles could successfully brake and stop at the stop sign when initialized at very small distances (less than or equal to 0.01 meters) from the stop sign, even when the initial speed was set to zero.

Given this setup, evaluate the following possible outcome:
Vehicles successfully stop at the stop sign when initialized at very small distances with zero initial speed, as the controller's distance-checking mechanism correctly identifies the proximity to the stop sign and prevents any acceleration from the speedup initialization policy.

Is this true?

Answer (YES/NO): NO